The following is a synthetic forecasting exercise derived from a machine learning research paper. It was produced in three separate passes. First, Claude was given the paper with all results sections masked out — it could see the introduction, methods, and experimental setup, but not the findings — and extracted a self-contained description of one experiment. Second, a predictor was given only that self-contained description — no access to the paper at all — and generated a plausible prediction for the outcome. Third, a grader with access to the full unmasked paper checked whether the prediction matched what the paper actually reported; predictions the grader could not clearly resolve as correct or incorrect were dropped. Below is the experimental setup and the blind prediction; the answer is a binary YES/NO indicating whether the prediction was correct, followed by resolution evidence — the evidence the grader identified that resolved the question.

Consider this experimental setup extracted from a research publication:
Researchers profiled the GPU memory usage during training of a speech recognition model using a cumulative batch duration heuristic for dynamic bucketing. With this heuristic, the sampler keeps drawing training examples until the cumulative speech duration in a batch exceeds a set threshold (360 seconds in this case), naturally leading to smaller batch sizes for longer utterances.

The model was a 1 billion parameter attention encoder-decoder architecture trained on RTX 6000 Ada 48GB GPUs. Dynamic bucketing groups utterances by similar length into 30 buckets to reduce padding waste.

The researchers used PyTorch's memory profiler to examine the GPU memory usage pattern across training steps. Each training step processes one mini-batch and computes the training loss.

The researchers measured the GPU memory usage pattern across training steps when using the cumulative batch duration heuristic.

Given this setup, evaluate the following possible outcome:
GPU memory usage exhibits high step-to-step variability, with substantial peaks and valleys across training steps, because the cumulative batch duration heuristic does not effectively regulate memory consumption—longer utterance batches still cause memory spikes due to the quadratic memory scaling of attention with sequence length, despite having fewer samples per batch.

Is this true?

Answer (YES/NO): NO